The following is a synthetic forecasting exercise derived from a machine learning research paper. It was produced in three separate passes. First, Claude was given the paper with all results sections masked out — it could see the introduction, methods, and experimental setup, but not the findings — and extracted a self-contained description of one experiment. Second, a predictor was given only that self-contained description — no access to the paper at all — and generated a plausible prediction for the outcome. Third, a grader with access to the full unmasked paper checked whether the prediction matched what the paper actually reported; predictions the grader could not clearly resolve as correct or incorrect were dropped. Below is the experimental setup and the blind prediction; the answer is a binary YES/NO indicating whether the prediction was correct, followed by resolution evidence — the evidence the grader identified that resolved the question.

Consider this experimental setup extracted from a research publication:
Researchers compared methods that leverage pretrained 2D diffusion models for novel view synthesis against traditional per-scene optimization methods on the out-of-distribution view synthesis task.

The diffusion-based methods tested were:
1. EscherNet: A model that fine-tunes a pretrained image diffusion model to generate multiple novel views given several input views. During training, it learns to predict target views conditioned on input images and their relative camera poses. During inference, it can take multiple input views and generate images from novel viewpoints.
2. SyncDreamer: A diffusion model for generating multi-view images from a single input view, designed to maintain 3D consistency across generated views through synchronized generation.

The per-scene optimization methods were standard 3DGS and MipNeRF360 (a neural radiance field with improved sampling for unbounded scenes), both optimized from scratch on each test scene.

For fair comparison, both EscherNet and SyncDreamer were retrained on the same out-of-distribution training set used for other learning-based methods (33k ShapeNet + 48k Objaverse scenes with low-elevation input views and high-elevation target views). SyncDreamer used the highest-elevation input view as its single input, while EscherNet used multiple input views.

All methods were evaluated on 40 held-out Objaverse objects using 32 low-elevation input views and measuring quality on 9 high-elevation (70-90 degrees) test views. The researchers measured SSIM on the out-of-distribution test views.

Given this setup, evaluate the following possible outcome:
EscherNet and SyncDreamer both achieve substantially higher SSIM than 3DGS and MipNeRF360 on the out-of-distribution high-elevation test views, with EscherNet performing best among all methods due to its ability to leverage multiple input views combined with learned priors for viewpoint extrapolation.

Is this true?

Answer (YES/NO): NO